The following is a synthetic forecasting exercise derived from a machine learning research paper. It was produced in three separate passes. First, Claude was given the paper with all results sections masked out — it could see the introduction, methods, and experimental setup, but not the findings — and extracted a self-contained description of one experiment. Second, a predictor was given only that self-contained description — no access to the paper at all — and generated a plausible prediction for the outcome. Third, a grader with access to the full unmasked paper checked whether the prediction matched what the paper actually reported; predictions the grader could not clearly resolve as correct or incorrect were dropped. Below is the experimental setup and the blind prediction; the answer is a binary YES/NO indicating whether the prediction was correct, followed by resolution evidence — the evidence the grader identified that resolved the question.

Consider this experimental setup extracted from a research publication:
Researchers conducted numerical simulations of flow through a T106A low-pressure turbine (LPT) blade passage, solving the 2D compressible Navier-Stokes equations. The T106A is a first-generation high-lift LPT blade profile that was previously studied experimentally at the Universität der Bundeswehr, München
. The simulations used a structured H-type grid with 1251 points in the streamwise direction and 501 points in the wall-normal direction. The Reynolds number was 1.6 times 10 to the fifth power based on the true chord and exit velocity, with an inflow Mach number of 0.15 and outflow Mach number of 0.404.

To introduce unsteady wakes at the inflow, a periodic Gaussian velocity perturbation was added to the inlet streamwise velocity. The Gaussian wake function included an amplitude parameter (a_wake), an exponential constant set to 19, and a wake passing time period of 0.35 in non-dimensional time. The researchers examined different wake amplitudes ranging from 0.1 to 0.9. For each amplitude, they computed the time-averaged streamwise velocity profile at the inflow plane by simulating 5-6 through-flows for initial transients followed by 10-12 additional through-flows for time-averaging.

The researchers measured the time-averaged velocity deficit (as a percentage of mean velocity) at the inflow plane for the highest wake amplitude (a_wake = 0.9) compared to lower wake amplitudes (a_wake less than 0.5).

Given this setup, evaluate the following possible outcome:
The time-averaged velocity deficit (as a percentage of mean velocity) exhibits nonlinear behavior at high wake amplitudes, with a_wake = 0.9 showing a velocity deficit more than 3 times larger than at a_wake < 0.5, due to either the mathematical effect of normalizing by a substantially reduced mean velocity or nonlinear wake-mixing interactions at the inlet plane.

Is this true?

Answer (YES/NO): NO